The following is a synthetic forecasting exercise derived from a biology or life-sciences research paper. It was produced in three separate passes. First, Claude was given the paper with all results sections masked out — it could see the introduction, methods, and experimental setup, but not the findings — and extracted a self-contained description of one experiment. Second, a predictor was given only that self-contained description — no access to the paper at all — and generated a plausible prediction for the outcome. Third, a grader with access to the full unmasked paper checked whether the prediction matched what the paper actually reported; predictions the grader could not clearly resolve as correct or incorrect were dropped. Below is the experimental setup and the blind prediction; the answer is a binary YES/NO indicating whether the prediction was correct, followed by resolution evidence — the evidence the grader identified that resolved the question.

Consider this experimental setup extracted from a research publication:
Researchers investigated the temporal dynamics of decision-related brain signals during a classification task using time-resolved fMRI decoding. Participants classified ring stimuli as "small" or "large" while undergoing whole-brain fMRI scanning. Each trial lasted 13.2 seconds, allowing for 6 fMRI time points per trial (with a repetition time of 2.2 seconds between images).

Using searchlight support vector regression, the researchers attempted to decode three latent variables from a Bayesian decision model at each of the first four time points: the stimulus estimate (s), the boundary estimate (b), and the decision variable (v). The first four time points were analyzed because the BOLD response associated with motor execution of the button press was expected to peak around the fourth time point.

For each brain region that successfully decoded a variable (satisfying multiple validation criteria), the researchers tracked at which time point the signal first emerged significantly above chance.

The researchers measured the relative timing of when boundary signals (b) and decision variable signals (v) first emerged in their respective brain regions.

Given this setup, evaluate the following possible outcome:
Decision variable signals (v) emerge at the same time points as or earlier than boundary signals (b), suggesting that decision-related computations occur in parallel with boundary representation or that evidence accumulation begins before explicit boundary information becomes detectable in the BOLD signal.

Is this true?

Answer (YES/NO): NO